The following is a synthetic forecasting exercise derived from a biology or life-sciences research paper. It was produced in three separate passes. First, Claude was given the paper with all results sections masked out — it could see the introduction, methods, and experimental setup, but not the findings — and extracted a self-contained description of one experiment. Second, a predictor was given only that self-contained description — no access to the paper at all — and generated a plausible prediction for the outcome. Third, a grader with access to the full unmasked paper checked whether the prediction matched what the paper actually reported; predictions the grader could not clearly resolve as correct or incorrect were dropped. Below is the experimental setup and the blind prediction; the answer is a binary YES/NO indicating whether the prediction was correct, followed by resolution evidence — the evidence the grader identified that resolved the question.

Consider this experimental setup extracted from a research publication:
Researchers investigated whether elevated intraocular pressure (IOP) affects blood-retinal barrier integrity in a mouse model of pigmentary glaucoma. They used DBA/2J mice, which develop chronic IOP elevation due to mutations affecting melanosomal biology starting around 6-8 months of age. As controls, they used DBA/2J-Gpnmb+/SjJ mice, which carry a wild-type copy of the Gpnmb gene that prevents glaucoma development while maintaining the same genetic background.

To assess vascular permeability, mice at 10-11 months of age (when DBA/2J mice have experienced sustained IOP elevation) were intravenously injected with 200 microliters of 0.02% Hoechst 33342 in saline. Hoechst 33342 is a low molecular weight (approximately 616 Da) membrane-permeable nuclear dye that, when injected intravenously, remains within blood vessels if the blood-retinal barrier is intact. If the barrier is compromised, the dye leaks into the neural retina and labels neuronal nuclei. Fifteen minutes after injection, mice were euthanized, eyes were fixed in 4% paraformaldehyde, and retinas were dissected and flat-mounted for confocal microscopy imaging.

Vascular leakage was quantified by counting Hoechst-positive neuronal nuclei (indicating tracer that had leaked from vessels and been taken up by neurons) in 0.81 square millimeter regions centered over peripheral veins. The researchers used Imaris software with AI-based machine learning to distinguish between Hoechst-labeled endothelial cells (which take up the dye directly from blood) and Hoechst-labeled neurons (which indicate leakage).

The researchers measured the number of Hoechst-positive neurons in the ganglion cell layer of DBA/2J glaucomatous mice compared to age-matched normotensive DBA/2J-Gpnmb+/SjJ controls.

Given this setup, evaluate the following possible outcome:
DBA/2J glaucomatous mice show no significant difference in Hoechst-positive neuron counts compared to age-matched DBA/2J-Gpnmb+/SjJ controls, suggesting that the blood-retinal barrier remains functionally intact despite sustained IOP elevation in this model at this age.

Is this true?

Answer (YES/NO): NO